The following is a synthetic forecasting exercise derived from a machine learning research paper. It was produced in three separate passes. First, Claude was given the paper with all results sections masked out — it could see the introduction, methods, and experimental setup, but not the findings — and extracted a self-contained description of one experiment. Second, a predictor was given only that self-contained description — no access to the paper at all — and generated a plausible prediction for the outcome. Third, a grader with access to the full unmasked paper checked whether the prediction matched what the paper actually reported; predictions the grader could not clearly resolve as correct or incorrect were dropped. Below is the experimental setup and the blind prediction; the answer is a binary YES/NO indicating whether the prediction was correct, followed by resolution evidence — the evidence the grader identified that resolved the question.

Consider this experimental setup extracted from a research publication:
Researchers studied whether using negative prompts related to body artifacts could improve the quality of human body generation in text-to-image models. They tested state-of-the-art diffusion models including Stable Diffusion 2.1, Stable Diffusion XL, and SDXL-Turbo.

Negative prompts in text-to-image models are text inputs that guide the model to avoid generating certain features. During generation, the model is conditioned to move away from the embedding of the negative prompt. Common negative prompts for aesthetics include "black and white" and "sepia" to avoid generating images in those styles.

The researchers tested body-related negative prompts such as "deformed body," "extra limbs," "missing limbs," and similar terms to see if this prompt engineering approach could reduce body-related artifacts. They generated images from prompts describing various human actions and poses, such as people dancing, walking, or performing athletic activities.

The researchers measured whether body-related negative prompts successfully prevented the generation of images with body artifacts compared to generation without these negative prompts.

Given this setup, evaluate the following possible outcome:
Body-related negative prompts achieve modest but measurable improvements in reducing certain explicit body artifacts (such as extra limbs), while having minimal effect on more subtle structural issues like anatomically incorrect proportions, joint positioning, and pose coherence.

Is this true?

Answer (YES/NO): NO